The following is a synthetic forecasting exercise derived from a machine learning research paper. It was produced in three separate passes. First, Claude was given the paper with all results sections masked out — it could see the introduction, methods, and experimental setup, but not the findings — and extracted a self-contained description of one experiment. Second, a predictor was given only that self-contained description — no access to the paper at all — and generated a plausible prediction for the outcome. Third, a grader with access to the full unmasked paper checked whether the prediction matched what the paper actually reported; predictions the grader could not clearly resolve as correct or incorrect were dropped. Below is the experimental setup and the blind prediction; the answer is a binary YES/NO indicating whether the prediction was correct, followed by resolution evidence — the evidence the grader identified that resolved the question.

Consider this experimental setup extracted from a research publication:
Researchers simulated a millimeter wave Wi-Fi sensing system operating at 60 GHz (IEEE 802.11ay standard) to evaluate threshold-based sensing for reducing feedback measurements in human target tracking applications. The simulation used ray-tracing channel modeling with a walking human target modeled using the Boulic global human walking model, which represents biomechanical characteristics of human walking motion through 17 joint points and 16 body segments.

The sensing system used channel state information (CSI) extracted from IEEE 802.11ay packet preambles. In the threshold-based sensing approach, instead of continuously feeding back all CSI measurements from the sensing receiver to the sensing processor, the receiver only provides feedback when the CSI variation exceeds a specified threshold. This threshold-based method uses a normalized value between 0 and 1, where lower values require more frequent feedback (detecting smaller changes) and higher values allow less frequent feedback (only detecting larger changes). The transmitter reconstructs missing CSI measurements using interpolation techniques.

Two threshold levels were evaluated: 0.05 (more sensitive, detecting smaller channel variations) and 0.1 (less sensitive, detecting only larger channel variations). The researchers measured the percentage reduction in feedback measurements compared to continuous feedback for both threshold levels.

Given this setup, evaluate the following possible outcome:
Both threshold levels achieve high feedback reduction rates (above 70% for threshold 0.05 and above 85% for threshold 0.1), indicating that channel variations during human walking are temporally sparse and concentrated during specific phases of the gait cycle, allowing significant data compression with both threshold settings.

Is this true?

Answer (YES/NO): NO